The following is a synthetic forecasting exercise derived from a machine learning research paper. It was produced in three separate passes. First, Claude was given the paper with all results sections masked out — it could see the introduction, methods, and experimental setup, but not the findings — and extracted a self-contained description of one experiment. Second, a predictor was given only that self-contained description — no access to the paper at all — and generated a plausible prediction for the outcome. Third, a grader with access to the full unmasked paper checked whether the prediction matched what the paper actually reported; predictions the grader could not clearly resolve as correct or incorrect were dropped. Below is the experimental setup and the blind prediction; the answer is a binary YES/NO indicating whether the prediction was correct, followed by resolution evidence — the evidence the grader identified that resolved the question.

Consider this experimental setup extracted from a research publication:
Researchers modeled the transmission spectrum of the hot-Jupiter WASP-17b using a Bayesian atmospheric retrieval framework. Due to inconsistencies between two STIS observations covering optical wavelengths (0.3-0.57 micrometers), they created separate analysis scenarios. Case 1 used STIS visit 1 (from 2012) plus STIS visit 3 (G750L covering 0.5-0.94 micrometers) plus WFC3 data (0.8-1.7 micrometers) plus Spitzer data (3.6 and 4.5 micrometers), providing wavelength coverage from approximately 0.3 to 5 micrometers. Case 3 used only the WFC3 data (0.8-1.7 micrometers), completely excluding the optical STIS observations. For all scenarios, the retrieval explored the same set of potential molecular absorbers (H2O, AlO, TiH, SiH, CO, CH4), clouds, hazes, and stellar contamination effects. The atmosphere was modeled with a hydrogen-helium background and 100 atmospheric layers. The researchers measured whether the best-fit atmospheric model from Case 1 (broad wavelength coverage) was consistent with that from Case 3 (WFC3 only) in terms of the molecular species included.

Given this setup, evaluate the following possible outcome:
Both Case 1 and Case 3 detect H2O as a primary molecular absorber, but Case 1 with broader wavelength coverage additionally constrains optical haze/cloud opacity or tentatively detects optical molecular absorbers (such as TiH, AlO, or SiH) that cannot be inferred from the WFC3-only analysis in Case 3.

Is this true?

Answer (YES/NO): NO